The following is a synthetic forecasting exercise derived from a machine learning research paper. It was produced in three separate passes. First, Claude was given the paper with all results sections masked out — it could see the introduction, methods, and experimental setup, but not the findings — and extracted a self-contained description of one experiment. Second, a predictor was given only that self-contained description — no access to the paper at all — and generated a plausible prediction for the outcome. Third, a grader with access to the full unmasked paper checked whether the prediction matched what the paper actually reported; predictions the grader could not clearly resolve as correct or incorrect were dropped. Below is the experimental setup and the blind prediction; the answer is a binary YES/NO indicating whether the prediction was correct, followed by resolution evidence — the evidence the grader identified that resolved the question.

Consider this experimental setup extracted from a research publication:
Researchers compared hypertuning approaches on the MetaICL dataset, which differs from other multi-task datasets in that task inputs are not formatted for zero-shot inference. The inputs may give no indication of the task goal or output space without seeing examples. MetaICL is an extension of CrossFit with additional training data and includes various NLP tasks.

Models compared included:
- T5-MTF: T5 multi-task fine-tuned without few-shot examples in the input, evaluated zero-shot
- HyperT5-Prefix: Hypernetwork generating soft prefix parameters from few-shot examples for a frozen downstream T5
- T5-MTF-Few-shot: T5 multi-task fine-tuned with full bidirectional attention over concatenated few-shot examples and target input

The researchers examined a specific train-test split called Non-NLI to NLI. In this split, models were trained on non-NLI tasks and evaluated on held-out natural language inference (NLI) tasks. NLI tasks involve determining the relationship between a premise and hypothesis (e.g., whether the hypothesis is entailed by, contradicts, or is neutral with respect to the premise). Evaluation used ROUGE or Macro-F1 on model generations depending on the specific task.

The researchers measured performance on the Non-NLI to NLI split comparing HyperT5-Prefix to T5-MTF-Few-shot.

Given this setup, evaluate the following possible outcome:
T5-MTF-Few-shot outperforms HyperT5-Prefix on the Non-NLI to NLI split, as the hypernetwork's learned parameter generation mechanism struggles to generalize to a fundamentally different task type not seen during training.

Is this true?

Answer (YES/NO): NO